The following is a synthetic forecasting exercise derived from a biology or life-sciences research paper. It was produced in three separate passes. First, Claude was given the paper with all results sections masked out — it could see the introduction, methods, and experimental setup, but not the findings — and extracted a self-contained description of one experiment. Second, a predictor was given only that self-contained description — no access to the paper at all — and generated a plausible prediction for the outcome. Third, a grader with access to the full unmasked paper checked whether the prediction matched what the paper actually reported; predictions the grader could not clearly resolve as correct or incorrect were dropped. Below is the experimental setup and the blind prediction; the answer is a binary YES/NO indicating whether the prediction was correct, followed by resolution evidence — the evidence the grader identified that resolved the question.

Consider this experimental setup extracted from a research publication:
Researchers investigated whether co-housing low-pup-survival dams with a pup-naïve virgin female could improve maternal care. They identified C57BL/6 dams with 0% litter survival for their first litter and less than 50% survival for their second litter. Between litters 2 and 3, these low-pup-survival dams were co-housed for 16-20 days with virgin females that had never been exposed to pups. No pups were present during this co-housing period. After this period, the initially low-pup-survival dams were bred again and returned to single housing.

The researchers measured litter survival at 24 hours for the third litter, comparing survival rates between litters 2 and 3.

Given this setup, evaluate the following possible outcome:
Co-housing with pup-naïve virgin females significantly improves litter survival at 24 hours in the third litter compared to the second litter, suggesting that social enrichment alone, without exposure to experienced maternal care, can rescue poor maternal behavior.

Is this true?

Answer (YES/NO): NO